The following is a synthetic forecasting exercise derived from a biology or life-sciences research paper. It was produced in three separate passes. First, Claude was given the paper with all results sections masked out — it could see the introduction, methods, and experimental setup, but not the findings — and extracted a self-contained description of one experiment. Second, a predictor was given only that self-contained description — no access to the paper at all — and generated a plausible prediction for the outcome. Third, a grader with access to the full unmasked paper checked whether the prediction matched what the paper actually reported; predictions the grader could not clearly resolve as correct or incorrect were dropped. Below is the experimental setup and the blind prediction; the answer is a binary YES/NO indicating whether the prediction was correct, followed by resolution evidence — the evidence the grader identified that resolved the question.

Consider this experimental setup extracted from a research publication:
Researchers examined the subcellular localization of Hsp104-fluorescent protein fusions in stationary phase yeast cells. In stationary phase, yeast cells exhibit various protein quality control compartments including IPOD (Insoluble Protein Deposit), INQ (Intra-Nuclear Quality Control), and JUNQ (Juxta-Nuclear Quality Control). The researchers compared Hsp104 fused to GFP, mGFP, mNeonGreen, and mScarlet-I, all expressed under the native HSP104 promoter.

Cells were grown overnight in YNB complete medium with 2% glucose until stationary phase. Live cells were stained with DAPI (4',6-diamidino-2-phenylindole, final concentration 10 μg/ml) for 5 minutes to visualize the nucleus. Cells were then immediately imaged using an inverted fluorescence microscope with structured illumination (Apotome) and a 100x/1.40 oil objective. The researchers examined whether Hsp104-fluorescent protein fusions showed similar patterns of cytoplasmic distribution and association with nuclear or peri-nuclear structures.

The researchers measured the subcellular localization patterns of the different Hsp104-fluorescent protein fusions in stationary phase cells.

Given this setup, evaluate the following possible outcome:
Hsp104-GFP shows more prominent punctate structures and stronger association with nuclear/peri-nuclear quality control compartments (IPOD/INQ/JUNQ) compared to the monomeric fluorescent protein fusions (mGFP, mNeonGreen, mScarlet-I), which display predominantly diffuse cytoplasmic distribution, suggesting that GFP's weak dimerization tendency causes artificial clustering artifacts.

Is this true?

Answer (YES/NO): NO